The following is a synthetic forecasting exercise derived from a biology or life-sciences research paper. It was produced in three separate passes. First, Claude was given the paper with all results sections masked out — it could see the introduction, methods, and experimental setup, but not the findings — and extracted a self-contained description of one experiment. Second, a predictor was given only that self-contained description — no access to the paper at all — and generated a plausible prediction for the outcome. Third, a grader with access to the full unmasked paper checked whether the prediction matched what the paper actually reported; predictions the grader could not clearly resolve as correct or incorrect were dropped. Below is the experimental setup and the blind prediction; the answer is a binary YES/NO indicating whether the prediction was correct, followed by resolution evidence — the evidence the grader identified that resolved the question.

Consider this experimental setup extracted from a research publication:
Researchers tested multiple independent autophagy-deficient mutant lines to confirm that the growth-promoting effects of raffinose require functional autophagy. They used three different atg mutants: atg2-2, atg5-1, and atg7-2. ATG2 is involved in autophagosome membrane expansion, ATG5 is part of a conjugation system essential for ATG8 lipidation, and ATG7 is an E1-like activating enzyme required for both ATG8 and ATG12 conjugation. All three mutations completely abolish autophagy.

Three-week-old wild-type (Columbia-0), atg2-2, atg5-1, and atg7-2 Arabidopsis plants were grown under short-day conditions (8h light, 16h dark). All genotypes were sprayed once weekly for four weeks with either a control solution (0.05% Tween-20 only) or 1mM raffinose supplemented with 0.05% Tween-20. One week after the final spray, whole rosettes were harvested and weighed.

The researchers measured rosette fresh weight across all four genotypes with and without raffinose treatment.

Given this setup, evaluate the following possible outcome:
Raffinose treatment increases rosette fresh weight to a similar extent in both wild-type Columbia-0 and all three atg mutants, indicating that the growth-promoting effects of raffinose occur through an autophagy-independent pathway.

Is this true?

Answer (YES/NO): NO